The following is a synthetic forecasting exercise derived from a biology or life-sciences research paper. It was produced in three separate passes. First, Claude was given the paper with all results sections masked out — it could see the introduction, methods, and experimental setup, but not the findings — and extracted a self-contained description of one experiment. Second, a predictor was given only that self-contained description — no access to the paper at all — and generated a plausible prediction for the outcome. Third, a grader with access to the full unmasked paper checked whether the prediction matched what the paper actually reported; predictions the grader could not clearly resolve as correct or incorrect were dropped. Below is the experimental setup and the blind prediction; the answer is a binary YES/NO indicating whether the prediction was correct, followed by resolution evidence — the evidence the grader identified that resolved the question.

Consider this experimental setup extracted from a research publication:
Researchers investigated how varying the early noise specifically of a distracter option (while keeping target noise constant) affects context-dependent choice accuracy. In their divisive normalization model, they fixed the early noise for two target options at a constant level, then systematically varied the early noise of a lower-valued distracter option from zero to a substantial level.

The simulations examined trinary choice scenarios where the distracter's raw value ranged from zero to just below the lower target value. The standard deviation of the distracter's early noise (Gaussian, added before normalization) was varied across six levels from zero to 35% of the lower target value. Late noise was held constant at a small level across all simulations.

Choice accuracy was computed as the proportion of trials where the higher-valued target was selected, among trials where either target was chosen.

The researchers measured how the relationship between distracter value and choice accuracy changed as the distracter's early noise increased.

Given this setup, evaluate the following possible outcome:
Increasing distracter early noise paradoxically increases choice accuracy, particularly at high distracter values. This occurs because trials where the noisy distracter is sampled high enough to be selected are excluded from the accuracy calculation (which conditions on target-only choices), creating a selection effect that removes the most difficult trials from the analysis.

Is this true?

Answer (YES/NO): NO